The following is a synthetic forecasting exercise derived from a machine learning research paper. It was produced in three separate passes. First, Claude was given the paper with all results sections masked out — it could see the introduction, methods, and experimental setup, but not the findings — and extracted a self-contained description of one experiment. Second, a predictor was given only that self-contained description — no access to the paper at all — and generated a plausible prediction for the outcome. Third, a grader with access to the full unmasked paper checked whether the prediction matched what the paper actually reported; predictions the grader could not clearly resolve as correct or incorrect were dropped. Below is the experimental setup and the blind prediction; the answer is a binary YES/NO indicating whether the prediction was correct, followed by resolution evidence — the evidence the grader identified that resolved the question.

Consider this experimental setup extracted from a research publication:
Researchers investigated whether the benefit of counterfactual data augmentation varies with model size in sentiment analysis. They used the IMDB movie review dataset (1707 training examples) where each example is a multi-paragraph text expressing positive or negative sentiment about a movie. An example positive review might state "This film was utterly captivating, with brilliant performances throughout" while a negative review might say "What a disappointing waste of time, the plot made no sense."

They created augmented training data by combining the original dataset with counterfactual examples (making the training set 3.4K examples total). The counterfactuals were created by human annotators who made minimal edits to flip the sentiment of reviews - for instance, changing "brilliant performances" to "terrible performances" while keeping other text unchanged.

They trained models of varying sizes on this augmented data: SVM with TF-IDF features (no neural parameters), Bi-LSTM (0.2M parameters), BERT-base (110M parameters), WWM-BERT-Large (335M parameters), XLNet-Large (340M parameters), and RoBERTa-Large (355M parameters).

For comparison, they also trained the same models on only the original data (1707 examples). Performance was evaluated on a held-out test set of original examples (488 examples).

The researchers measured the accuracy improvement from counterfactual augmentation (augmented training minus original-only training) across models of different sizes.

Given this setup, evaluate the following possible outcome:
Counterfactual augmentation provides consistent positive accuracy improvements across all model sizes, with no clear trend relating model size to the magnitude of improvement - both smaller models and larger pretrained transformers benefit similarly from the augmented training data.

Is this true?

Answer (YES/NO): NO